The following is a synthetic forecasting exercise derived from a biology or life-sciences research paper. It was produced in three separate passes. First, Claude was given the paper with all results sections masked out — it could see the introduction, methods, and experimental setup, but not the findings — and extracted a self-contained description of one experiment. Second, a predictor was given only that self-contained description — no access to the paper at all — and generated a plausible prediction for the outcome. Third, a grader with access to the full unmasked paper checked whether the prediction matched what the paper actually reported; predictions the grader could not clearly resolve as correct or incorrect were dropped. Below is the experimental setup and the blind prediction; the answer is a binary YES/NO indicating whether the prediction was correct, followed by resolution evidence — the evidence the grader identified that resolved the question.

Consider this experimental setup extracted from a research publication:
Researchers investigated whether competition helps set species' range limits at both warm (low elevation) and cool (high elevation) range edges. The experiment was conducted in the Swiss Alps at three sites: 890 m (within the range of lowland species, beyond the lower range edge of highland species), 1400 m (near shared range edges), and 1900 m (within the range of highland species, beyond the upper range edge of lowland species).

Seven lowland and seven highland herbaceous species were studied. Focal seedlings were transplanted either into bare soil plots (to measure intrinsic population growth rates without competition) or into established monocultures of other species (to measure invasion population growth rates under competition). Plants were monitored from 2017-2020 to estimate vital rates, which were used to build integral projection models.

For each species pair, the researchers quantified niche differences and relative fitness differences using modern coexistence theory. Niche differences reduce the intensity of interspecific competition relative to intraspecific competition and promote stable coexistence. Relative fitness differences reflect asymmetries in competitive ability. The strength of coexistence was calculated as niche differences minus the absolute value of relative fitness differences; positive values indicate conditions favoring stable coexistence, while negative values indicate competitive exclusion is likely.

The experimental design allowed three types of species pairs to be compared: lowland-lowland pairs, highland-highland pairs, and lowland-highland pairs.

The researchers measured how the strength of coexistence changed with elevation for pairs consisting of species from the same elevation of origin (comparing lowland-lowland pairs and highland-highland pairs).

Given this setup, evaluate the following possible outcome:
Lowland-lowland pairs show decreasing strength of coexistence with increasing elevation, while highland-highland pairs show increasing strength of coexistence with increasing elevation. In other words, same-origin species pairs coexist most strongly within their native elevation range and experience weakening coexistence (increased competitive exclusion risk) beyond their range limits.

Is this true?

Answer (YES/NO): YES